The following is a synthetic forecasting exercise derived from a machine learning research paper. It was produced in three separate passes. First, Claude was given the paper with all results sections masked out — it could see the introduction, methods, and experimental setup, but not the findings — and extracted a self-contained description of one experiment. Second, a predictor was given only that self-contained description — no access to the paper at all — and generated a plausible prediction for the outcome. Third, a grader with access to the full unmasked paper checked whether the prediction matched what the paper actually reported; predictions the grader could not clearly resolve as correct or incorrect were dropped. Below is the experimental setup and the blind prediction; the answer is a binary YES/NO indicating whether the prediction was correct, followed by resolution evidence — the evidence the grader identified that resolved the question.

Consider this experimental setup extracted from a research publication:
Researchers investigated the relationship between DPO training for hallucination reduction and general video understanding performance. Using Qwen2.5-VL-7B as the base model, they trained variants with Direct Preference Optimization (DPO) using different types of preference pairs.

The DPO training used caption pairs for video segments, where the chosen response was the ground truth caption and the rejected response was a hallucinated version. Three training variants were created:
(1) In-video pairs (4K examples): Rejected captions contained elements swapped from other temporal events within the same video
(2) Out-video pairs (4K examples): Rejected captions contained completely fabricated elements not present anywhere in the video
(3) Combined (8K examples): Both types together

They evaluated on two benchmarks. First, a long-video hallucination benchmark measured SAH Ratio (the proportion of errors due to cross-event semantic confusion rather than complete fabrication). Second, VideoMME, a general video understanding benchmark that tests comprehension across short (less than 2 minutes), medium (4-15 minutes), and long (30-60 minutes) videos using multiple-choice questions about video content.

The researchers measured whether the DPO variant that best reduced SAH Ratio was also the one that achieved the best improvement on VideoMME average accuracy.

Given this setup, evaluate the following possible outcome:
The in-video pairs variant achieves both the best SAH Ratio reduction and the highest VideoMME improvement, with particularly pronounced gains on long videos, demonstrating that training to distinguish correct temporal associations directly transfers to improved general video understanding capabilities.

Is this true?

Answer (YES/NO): NO